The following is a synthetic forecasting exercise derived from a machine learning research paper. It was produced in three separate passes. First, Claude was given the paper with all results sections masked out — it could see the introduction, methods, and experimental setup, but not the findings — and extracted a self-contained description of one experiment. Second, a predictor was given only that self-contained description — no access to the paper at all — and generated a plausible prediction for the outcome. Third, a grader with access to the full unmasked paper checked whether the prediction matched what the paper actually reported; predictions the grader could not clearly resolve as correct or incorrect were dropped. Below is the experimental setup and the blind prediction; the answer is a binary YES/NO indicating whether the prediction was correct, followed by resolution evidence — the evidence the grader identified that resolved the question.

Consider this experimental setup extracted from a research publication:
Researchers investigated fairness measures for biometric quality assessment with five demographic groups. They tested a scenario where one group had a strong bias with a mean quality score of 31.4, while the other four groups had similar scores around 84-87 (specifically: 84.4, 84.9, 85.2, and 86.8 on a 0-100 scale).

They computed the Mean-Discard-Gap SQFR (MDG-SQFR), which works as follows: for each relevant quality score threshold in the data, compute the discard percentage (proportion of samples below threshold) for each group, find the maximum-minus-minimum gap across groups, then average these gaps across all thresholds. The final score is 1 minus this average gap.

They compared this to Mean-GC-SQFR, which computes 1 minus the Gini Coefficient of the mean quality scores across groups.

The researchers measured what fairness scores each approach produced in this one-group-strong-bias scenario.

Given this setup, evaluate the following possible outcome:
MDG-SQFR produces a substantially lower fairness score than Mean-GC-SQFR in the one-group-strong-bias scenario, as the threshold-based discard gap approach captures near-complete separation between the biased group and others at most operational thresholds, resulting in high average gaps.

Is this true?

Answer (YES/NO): YES